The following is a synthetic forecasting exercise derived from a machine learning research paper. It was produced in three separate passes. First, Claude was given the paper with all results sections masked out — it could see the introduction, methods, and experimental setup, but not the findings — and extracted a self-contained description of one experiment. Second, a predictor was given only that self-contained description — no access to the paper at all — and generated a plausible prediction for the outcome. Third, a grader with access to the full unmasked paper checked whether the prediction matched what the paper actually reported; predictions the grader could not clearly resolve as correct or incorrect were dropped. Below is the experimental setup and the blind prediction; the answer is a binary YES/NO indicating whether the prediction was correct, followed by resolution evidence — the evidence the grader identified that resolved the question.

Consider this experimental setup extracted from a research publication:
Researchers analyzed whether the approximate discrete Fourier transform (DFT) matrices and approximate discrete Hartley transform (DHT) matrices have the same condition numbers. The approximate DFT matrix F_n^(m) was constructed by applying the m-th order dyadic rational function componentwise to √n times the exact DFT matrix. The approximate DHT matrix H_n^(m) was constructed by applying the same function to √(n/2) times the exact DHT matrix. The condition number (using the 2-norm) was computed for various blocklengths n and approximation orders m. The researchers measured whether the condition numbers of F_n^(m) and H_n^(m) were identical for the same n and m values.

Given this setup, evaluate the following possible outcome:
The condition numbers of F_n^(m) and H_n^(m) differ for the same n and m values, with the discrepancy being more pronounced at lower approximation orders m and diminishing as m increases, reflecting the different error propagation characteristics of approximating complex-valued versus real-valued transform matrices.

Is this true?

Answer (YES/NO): NO